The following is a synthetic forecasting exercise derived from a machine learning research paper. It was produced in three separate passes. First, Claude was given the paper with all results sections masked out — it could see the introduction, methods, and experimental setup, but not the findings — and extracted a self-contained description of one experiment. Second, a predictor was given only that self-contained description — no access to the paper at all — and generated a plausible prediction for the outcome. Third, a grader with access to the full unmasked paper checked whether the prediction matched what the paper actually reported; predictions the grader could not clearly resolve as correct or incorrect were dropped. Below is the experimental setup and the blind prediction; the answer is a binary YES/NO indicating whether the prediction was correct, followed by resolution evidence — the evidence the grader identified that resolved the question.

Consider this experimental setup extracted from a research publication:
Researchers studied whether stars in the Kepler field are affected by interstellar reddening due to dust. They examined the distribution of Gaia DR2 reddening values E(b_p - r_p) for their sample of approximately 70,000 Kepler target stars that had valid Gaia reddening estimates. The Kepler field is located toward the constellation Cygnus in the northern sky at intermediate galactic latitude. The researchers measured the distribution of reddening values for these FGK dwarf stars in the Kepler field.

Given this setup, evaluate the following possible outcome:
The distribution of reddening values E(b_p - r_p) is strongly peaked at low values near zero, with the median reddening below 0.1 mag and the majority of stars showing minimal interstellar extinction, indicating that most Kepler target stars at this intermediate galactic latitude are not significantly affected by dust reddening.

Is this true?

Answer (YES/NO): NO